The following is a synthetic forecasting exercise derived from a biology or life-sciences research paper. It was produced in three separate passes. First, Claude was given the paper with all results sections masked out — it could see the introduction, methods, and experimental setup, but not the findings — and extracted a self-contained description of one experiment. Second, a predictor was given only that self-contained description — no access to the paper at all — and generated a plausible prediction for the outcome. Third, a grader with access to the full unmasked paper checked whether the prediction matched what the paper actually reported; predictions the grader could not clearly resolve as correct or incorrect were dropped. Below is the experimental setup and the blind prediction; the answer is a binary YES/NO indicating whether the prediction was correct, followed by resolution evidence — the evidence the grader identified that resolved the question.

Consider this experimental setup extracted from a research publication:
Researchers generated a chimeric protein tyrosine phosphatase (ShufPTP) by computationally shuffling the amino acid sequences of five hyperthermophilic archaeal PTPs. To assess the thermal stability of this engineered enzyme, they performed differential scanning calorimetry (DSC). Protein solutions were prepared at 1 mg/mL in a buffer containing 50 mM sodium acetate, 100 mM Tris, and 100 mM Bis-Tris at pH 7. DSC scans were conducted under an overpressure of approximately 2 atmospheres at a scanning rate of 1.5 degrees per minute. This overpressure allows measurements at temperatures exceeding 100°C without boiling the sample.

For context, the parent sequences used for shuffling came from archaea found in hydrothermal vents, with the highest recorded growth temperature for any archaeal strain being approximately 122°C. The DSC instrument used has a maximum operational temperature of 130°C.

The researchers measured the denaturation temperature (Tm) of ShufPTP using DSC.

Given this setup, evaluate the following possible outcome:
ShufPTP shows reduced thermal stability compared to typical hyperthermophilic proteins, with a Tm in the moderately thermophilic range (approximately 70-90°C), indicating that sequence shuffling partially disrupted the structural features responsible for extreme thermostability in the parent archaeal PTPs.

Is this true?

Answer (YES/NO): NO